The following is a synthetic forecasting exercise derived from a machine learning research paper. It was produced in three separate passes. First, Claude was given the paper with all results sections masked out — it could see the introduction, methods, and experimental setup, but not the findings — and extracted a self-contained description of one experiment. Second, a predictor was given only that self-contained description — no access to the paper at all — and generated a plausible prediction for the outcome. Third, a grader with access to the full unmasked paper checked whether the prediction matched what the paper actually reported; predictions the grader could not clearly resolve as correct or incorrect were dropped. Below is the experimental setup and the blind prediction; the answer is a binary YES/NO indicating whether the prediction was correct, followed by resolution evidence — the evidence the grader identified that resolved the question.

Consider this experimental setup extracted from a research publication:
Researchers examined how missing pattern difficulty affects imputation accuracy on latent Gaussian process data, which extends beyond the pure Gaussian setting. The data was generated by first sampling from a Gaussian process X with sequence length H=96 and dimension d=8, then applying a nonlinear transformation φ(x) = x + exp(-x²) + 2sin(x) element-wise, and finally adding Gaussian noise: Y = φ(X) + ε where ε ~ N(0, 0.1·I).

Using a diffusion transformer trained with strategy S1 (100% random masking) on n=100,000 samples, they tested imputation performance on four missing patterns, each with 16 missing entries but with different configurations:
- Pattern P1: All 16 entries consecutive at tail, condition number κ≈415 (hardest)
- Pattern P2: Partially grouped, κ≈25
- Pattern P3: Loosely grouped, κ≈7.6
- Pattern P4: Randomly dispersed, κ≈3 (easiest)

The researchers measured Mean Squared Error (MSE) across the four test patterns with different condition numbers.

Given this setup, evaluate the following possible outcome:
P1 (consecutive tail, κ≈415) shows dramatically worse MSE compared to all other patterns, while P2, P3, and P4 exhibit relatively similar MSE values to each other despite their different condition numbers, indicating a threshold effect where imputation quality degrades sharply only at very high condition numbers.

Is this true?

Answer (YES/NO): NO